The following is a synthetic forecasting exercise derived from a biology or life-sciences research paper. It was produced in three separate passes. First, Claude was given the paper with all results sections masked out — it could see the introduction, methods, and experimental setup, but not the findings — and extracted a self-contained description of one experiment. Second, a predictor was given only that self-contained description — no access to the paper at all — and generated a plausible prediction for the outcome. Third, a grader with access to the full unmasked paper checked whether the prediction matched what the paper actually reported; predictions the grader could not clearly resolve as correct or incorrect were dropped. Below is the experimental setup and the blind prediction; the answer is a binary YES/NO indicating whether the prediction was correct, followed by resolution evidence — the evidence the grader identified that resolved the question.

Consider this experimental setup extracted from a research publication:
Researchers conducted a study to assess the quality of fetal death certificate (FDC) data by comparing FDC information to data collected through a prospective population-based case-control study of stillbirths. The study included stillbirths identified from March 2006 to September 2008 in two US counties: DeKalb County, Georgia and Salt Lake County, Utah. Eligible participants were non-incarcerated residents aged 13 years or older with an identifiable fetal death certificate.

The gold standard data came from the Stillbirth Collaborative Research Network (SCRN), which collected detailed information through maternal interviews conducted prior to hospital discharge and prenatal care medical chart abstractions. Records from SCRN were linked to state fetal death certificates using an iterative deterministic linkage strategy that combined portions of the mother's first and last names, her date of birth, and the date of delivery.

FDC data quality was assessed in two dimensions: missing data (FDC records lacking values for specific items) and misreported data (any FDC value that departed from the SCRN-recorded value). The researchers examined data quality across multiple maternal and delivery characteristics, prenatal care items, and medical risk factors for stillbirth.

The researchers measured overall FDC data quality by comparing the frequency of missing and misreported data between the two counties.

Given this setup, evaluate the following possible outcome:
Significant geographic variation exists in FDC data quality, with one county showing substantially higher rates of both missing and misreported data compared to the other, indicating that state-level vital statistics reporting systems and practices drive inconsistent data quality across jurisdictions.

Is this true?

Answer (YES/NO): YES